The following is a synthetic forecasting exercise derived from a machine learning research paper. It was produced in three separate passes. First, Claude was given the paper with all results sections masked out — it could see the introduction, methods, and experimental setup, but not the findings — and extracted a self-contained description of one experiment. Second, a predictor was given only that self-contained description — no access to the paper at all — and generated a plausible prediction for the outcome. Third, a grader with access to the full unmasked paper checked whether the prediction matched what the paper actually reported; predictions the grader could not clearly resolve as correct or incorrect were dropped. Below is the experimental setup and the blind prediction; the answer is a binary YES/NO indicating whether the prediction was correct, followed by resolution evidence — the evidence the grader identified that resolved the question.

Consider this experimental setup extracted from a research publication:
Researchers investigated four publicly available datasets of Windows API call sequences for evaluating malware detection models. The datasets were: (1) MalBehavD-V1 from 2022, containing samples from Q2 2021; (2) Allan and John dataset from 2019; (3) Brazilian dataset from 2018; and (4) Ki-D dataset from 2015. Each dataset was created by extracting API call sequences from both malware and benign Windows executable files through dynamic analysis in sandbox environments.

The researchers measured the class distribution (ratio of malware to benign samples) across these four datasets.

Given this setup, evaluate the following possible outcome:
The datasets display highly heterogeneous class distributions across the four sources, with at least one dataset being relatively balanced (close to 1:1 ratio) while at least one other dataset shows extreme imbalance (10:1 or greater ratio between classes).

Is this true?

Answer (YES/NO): YES